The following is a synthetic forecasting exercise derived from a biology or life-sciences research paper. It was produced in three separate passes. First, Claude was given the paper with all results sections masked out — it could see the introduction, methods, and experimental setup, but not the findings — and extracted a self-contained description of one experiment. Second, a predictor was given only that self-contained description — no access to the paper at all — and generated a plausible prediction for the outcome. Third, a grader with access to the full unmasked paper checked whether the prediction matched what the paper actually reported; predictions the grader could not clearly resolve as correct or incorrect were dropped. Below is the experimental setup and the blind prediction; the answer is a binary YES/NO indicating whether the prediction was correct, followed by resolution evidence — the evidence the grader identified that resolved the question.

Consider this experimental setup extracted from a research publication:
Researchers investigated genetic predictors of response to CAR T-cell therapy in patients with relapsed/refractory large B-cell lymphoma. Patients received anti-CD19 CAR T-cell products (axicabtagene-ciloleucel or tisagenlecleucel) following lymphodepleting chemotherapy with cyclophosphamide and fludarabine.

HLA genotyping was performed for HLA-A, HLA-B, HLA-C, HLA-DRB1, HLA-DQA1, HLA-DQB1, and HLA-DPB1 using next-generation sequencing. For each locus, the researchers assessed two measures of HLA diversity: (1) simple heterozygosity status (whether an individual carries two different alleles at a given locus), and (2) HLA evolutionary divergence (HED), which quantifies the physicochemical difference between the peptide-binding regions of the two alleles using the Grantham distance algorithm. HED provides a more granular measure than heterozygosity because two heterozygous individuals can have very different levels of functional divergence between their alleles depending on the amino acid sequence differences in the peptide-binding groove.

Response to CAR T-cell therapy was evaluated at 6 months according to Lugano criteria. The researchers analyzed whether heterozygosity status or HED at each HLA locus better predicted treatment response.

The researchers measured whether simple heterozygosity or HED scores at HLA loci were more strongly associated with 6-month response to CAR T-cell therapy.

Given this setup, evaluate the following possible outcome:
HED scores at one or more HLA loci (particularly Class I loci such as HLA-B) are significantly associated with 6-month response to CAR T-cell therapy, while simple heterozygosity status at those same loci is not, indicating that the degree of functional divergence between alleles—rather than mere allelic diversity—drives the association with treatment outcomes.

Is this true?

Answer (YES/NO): NO